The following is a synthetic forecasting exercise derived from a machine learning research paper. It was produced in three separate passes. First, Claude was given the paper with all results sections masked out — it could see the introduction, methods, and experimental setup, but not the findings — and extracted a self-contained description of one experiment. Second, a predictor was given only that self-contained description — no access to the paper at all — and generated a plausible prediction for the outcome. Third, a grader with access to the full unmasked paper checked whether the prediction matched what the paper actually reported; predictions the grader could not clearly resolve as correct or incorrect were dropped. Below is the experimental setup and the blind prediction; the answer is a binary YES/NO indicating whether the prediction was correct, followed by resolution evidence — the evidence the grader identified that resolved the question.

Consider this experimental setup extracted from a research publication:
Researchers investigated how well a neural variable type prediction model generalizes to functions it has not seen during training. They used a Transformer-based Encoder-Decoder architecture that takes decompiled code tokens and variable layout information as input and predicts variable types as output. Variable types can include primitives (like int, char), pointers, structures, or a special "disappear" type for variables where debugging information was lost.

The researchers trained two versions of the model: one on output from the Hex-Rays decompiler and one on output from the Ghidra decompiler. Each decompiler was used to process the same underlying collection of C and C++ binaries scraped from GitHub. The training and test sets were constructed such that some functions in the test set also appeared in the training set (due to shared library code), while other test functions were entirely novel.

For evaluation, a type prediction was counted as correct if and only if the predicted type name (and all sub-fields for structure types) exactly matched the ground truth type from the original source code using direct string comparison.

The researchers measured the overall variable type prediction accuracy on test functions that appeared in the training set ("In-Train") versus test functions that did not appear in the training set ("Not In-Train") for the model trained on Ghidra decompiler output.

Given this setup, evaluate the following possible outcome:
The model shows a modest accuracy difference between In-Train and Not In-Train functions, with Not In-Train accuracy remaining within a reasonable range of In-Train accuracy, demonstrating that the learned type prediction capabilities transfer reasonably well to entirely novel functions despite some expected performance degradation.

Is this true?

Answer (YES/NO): NO